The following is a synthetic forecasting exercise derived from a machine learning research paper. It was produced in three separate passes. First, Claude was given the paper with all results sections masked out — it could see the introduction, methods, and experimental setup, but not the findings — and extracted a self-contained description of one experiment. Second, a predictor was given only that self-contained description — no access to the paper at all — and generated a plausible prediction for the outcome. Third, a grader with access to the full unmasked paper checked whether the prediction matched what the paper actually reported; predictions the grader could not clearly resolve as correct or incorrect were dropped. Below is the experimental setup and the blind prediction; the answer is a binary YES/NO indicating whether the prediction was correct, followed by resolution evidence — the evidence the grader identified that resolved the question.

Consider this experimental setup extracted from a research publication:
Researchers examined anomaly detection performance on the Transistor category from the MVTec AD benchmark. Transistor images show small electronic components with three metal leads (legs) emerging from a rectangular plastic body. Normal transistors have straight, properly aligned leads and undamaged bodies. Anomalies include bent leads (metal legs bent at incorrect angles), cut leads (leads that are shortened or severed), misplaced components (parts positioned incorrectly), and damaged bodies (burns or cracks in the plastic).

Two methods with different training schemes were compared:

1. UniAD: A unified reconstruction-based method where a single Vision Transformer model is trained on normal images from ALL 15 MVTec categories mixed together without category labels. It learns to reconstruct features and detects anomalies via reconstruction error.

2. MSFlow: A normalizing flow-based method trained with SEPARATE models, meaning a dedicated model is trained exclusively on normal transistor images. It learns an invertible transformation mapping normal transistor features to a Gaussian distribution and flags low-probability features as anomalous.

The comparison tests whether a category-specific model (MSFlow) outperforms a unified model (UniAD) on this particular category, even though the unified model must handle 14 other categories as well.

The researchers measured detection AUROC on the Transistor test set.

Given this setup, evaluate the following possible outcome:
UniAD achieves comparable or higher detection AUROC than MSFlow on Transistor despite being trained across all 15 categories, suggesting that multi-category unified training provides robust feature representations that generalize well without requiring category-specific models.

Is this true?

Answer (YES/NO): YES